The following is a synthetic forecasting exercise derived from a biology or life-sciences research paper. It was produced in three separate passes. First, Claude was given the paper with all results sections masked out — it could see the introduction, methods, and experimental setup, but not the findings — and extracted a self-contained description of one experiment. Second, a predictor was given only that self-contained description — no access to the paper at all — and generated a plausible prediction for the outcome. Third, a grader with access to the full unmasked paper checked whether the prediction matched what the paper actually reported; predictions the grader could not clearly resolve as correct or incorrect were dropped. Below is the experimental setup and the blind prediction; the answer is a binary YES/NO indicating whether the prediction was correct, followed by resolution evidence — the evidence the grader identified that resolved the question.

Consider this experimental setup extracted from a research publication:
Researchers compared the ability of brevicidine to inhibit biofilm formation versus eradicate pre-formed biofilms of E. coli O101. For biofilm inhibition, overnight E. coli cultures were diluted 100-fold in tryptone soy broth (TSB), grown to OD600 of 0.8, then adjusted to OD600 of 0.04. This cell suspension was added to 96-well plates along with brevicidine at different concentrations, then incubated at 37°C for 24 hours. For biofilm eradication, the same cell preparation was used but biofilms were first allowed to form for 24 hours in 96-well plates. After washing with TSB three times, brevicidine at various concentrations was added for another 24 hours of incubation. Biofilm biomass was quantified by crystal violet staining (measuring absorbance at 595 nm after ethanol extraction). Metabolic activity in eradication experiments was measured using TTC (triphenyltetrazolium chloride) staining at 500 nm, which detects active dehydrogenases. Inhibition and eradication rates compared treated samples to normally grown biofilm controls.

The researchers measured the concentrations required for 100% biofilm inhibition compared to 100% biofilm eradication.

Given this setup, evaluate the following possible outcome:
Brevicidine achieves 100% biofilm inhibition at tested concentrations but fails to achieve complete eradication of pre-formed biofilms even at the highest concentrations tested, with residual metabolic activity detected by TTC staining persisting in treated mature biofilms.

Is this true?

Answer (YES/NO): NO